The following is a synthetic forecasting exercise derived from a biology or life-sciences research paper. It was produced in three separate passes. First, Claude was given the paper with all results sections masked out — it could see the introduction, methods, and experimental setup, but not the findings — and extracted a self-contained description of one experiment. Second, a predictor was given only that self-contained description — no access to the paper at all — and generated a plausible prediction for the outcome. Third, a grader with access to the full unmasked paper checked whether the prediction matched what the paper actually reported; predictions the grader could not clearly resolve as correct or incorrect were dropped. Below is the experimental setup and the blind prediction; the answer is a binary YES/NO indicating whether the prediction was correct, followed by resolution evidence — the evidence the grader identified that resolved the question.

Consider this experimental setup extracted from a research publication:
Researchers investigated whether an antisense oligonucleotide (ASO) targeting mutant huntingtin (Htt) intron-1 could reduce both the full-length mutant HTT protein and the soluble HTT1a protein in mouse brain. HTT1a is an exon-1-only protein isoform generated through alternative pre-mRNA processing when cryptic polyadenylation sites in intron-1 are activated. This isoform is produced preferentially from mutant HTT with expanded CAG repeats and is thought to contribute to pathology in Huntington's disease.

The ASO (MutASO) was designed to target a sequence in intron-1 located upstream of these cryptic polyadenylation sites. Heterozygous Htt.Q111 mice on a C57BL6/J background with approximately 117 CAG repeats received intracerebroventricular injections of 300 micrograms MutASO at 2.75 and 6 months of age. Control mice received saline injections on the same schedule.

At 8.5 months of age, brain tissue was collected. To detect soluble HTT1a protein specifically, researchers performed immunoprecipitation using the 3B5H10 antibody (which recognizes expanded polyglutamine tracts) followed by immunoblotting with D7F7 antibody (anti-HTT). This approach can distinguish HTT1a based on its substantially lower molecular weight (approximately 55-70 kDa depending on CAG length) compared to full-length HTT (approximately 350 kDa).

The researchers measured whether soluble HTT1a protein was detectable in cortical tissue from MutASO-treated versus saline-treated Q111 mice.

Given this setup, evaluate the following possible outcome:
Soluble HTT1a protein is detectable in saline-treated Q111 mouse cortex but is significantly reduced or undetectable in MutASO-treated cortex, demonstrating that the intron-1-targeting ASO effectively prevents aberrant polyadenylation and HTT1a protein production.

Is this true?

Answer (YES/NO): YES